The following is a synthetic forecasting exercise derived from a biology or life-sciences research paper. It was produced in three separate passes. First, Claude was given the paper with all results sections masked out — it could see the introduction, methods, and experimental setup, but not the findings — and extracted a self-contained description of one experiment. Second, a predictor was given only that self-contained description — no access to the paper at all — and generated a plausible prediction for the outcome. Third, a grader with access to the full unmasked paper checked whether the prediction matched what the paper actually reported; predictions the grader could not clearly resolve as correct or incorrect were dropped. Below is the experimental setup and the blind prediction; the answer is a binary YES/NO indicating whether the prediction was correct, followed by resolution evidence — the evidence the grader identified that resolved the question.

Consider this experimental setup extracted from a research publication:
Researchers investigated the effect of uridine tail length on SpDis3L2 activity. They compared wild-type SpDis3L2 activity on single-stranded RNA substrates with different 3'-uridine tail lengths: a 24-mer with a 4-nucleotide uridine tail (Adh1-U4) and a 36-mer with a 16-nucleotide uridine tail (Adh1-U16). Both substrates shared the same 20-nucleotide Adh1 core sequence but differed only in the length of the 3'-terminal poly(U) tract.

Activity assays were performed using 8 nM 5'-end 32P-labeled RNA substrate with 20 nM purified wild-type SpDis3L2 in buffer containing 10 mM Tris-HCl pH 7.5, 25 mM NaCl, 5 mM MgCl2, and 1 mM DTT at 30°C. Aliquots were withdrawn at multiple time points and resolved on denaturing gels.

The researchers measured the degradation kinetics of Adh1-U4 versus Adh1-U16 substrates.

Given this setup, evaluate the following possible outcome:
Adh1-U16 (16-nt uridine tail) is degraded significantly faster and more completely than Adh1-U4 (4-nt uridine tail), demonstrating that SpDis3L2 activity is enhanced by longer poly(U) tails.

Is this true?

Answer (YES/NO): YES